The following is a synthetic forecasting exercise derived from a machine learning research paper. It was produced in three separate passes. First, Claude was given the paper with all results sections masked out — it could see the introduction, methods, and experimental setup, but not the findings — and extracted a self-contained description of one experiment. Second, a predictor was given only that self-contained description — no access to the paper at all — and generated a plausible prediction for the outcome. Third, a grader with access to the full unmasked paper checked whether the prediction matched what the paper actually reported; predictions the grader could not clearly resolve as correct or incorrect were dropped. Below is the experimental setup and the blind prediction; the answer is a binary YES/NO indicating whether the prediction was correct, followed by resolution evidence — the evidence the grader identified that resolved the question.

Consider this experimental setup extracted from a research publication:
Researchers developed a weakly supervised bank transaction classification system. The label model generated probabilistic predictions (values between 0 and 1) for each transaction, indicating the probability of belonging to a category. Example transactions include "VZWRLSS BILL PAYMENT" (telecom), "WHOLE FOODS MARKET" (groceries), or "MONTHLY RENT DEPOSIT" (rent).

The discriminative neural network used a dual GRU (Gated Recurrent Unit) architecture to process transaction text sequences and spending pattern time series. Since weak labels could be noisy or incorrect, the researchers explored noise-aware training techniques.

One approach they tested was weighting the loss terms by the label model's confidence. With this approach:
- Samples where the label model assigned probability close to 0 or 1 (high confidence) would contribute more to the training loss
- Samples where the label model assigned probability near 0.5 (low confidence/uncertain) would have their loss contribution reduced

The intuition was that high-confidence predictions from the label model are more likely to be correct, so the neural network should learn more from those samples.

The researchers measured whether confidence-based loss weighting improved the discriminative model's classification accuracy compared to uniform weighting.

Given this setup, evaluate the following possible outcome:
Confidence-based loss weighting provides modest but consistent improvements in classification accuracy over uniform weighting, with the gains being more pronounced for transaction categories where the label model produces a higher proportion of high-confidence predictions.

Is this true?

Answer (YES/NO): NO